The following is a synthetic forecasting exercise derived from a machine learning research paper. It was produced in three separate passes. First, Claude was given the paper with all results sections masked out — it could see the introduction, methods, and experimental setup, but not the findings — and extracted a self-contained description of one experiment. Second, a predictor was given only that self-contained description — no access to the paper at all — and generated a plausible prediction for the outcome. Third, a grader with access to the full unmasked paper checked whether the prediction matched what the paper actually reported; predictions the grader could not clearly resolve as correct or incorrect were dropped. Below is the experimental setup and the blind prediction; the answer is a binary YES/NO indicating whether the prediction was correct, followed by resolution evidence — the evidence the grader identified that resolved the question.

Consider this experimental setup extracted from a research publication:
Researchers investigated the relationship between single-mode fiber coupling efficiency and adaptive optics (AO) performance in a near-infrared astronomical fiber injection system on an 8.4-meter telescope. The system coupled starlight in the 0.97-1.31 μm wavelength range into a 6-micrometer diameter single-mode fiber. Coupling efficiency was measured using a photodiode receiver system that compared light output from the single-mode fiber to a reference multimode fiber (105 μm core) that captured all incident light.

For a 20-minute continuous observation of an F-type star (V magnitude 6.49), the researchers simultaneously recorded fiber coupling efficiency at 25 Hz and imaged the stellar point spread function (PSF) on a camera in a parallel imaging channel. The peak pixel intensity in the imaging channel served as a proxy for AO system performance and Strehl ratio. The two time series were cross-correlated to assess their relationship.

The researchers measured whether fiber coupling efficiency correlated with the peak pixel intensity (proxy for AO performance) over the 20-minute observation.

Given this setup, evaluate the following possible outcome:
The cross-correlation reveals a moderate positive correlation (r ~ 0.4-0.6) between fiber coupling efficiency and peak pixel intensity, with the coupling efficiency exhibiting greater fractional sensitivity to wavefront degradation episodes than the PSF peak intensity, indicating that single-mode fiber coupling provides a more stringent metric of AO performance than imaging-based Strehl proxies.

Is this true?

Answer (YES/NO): NO